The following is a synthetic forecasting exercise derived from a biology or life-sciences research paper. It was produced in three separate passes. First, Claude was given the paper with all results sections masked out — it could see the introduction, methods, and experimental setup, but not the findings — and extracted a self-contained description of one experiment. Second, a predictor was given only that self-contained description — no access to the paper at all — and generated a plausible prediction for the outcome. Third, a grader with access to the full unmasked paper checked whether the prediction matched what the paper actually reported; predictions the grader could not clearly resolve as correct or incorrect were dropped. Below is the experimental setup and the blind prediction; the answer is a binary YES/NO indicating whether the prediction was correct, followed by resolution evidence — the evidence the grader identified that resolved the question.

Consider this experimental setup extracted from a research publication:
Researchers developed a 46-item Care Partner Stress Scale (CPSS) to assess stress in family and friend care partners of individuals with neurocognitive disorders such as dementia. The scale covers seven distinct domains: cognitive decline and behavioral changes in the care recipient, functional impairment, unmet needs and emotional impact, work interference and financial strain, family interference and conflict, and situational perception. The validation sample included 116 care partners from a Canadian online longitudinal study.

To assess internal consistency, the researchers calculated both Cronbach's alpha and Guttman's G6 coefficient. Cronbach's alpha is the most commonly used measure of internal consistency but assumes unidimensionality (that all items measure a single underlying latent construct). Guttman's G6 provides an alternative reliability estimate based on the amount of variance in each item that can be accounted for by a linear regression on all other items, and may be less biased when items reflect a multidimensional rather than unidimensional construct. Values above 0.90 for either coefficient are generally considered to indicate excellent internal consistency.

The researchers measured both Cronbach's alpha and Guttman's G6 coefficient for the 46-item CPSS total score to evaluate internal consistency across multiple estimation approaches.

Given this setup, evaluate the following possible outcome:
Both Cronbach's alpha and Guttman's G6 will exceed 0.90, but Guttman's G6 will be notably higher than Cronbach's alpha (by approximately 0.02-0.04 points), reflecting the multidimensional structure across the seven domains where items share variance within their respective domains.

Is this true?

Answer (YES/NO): YES